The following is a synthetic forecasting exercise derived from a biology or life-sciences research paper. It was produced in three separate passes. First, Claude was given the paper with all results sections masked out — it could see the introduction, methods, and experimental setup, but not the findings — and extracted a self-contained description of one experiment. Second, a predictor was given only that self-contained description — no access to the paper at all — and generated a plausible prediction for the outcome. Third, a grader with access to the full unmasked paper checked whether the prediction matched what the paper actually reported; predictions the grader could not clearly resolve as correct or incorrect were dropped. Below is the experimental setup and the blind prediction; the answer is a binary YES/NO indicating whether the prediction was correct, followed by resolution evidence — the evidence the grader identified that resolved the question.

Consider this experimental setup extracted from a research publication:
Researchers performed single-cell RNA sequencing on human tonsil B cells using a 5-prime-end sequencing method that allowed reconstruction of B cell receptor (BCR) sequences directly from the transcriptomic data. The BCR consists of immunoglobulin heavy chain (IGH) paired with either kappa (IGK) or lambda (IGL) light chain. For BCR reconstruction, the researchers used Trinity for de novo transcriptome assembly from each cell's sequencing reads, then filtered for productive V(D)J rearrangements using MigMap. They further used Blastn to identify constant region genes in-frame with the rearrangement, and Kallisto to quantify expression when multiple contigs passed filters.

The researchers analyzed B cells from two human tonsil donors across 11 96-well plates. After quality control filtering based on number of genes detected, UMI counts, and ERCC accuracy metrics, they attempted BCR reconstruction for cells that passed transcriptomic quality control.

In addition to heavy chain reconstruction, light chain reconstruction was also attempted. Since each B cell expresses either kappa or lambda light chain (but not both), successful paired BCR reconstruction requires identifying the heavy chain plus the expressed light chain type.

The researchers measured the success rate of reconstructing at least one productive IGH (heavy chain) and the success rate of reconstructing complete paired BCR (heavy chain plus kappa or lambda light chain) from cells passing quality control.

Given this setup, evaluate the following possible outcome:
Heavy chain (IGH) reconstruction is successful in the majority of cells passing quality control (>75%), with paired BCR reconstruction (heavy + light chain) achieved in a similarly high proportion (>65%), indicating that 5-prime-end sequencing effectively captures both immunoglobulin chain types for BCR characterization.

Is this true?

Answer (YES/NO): NO